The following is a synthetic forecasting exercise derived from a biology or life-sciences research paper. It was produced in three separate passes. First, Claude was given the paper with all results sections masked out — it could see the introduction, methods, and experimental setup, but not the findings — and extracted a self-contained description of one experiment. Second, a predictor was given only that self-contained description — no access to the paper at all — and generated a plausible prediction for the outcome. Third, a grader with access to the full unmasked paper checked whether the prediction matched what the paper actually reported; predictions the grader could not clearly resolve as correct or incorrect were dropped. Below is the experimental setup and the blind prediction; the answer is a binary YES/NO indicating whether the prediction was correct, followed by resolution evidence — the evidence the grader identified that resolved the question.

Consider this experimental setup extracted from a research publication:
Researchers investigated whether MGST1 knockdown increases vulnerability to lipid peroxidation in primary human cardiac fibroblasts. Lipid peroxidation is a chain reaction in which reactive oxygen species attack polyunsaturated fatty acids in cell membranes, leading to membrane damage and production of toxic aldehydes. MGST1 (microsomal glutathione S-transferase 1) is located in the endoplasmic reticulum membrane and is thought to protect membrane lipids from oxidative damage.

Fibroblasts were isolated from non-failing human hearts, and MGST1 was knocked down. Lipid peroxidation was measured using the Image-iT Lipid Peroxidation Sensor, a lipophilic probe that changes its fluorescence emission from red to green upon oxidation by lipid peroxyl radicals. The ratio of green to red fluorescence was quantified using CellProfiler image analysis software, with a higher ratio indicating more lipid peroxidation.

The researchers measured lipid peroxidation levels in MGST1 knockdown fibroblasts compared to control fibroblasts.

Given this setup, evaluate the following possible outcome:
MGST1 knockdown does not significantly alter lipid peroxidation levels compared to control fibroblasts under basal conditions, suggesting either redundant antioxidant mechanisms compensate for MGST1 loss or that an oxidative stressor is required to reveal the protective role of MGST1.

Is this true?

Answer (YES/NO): YES